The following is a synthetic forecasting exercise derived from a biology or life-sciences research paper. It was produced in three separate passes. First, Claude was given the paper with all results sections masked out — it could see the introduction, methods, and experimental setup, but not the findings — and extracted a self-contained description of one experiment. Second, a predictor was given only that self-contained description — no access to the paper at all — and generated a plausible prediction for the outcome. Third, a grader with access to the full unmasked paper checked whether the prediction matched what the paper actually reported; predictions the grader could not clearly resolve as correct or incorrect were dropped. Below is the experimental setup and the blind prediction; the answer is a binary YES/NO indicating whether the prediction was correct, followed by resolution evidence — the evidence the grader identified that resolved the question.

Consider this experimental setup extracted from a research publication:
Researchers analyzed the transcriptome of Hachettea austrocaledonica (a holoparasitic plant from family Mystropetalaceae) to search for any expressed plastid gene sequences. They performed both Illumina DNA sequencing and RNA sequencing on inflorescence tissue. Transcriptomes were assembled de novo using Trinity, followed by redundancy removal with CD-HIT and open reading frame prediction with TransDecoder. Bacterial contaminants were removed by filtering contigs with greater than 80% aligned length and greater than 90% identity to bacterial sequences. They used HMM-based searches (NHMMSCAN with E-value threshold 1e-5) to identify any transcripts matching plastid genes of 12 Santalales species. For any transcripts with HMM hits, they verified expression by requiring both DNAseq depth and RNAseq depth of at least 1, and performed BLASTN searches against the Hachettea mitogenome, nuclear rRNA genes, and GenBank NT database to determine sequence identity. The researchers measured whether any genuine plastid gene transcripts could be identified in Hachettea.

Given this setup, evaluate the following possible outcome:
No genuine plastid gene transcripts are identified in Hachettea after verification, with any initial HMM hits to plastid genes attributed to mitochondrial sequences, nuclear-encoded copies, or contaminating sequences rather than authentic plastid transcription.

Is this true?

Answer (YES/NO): YES